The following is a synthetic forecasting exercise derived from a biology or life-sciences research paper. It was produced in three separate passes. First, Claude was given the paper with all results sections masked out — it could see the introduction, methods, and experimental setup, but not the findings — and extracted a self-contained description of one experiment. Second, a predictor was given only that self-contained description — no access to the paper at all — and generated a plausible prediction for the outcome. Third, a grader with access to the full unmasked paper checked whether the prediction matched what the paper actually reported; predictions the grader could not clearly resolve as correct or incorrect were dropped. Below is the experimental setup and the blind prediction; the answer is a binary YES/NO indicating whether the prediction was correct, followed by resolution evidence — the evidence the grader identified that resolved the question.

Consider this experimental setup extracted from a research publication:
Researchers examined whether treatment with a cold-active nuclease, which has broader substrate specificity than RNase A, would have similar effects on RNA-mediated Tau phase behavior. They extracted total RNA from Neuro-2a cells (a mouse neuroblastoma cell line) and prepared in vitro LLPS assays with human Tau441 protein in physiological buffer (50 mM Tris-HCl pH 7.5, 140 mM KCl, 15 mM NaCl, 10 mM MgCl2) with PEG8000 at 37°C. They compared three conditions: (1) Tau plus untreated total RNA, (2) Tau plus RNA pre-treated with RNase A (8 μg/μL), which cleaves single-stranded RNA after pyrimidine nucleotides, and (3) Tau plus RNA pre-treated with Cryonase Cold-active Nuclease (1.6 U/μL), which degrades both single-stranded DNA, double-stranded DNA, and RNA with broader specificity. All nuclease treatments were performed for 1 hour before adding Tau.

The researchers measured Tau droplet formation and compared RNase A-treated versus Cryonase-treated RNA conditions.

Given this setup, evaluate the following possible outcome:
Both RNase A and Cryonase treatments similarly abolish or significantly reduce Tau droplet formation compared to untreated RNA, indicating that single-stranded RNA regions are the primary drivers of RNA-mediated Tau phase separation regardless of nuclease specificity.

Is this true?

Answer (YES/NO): NO